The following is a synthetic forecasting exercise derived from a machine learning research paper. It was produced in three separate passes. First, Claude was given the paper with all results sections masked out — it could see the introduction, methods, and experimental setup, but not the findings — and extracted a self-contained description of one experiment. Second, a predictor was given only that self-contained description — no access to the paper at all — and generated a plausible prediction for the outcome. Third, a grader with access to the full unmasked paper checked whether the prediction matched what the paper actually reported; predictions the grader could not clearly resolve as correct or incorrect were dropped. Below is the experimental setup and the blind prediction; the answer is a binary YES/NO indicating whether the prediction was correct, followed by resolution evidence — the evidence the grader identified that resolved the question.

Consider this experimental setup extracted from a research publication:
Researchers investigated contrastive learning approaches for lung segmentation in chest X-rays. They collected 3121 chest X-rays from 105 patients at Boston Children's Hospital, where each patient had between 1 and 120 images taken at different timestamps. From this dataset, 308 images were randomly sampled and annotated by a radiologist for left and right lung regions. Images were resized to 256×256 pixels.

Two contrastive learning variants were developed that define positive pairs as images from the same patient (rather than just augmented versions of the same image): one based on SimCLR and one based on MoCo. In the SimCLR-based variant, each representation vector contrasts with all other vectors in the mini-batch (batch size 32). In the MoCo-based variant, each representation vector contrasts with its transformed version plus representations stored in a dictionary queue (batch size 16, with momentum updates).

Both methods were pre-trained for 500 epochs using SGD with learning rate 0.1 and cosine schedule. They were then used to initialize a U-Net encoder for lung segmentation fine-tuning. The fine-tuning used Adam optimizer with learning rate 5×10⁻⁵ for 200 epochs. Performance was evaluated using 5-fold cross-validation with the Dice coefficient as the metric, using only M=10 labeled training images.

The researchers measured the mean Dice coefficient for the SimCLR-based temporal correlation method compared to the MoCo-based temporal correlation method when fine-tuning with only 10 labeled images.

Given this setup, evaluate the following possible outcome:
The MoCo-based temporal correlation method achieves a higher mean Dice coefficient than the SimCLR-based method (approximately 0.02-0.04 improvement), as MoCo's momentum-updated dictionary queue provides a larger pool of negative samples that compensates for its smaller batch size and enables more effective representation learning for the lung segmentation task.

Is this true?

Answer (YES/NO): YES